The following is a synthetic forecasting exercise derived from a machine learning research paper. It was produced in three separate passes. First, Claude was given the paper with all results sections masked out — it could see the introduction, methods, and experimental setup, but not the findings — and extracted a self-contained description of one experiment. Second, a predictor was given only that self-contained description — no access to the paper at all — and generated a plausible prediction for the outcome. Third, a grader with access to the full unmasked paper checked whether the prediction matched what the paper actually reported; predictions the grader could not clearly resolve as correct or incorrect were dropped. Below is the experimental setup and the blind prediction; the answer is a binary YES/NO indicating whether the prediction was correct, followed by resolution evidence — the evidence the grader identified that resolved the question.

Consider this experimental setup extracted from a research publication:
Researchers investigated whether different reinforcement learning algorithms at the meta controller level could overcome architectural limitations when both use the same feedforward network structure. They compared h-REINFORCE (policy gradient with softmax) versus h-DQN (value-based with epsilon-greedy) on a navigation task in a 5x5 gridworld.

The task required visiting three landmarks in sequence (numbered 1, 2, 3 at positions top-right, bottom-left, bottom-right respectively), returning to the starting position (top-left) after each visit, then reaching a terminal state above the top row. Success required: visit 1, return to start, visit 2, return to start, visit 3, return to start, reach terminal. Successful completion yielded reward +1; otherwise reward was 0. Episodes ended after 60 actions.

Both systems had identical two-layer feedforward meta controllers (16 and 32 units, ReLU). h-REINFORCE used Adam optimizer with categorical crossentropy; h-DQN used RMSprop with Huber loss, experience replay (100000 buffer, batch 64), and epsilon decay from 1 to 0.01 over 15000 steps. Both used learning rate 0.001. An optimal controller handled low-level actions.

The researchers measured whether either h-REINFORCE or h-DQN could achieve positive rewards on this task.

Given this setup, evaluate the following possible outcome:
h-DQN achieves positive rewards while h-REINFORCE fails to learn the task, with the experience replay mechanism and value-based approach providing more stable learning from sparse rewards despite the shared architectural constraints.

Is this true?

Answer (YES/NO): NO